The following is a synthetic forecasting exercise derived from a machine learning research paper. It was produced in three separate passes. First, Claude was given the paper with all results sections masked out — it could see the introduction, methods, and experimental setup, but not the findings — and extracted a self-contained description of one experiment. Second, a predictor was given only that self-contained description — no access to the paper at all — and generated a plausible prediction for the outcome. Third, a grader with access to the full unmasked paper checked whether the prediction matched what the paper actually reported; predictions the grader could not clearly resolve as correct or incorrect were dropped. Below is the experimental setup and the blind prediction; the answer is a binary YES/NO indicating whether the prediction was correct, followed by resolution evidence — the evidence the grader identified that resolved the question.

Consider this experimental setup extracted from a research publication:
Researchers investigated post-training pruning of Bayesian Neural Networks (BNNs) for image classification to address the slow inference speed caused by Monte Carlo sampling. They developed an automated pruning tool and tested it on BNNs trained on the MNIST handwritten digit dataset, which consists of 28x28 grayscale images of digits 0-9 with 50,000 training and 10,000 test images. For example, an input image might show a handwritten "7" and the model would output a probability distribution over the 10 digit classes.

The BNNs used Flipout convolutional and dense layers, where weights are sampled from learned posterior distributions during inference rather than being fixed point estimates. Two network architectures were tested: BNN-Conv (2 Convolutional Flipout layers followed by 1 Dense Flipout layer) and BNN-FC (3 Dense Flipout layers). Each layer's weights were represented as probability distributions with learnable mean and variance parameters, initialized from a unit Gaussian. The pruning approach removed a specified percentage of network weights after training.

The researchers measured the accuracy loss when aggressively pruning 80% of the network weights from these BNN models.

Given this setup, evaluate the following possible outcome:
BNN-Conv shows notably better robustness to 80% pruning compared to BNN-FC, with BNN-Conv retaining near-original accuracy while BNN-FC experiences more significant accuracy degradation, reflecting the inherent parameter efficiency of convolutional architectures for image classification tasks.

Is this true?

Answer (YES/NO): YES